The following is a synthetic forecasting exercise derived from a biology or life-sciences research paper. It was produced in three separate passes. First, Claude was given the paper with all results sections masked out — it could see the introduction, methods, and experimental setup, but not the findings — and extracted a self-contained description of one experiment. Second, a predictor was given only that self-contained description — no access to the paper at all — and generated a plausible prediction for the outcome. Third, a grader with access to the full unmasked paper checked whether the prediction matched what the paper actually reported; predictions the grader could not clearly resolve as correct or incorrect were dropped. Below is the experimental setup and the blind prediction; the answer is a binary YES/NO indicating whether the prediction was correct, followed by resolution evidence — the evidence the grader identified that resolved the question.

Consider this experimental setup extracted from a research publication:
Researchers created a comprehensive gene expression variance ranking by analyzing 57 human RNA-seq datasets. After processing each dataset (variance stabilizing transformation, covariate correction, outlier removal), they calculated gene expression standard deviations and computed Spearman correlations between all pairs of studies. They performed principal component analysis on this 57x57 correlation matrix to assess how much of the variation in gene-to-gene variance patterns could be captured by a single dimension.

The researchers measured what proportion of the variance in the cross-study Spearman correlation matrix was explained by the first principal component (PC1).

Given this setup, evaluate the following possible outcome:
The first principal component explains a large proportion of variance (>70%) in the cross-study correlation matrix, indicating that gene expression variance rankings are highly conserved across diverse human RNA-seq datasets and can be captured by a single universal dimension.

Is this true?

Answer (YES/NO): NO